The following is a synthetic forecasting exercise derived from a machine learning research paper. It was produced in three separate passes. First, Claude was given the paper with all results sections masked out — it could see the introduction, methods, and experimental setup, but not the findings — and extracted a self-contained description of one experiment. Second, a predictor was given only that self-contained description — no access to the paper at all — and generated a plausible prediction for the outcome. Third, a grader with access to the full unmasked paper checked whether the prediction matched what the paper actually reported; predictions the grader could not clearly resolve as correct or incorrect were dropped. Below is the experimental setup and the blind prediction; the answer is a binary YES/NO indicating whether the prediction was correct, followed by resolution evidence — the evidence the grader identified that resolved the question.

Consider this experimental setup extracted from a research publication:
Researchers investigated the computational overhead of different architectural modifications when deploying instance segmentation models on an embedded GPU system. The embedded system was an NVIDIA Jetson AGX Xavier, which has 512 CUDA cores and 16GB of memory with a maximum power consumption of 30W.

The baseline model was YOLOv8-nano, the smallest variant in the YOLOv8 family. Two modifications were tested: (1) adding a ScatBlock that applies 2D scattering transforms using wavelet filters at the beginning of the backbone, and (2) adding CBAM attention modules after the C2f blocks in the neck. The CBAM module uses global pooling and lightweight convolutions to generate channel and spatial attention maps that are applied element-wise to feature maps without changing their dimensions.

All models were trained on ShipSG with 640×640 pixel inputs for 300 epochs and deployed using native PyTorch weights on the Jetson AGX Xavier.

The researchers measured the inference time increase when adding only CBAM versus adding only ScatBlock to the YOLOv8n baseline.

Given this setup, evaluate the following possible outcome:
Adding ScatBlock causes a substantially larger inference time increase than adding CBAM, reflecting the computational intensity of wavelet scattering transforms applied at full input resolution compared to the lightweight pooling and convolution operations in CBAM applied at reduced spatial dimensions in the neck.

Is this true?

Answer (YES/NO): YES